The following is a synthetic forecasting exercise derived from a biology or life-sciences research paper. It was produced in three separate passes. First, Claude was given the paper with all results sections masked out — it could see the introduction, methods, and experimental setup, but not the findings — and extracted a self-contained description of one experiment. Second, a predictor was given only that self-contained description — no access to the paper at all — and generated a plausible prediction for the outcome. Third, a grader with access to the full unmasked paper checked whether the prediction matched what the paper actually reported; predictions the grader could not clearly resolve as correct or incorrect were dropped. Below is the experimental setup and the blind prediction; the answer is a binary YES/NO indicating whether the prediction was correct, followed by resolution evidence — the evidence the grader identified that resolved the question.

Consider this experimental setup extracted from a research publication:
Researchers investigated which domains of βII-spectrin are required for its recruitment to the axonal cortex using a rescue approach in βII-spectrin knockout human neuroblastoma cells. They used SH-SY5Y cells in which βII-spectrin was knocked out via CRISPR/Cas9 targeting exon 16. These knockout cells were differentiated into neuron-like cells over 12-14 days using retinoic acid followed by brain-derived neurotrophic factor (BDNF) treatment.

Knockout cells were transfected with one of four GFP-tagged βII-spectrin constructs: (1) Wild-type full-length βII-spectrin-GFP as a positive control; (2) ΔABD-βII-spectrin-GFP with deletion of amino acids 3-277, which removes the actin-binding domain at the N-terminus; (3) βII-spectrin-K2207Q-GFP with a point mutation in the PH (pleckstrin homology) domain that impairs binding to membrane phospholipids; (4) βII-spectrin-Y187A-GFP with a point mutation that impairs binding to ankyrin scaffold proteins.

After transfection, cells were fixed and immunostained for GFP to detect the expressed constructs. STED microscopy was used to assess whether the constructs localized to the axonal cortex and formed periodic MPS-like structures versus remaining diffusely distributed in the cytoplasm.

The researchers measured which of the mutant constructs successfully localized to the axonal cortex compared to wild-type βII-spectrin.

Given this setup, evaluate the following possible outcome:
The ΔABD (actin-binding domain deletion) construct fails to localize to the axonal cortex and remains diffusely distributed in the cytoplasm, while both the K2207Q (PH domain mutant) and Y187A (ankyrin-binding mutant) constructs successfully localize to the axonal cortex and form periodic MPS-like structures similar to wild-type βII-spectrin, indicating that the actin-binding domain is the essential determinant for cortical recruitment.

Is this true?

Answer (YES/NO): NO